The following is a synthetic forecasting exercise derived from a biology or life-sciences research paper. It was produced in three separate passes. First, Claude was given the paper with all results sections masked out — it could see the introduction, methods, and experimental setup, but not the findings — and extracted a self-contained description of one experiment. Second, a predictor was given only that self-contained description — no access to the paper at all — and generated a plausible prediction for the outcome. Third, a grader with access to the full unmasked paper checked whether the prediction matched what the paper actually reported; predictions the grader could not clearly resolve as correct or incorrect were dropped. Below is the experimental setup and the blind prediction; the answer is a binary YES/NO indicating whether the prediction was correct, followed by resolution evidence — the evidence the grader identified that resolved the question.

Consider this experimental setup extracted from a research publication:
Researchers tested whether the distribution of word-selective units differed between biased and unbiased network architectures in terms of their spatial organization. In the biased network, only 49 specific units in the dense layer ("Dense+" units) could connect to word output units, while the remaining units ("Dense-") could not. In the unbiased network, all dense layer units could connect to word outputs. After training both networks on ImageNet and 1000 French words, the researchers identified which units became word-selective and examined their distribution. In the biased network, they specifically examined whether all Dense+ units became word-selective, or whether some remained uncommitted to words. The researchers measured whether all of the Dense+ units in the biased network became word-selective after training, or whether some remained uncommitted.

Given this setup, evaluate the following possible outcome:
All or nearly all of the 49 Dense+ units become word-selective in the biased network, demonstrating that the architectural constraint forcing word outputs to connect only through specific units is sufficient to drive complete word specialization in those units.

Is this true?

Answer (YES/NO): NO